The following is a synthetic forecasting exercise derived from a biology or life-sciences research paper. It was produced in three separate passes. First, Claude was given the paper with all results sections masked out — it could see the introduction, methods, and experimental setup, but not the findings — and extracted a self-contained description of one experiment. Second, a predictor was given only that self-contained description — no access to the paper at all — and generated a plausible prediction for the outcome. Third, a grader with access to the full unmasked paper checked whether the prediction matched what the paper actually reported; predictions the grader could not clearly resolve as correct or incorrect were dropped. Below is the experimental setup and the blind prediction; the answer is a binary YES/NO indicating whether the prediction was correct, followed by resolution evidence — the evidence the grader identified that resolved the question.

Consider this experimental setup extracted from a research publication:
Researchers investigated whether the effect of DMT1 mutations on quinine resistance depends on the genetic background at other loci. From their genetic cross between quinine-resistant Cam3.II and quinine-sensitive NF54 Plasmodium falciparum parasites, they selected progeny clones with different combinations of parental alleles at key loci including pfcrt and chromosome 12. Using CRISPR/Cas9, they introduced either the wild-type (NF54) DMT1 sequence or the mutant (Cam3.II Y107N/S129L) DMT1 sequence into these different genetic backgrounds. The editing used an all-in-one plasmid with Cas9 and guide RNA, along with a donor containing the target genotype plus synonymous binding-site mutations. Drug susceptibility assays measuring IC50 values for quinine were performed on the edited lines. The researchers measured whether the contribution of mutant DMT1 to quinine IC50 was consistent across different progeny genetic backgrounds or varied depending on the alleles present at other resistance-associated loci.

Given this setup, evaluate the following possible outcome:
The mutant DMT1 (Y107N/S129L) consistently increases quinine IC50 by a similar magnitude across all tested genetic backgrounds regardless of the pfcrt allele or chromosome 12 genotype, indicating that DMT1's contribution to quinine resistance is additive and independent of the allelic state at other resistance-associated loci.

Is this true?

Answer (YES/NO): NO